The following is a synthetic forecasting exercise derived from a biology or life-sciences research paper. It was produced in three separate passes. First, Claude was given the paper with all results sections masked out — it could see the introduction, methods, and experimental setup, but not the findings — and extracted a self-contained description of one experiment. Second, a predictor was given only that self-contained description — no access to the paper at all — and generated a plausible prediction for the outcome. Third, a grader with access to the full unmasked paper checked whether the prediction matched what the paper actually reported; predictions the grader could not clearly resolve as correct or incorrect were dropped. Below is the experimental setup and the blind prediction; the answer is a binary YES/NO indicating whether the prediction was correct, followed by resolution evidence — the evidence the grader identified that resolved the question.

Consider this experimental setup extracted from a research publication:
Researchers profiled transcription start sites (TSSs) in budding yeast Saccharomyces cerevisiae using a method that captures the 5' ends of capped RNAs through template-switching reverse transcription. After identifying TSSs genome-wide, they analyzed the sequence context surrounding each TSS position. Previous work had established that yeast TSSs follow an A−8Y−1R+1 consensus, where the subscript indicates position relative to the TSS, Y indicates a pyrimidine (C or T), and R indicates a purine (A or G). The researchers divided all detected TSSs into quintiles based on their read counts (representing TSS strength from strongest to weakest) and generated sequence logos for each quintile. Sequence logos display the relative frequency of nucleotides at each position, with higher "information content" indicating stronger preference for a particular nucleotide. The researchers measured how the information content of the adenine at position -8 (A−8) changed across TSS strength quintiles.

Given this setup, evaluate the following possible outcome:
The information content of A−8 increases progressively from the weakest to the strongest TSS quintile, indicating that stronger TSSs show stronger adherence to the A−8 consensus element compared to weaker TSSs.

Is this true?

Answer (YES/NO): YES